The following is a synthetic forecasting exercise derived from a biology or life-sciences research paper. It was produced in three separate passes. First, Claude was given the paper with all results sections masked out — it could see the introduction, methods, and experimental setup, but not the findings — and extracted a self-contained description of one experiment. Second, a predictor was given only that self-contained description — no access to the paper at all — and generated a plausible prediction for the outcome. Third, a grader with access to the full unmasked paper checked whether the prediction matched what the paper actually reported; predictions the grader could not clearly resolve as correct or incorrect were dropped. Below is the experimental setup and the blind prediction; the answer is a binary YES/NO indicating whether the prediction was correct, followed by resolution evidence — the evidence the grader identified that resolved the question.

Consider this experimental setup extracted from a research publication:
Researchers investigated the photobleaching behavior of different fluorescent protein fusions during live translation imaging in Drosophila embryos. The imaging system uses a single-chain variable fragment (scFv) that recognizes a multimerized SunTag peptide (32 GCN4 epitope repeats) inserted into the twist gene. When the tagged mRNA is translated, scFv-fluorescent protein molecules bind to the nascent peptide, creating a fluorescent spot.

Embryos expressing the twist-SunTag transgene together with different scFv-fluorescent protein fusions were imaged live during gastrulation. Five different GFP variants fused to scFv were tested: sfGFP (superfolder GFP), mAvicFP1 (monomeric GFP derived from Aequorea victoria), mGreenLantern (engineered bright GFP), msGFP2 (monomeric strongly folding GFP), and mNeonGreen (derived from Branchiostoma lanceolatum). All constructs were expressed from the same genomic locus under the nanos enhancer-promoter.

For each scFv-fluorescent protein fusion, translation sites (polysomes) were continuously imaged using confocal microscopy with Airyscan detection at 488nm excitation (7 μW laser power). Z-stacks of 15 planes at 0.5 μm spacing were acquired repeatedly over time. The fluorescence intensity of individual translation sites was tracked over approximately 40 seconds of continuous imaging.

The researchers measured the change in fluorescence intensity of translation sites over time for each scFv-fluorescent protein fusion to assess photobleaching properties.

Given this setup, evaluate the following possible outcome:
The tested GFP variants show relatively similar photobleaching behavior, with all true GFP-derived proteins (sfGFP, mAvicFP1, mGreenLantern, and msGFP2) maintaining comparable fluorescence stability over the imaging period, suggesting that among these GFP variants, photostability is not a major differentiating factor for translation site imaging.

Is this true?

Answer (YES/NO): NO